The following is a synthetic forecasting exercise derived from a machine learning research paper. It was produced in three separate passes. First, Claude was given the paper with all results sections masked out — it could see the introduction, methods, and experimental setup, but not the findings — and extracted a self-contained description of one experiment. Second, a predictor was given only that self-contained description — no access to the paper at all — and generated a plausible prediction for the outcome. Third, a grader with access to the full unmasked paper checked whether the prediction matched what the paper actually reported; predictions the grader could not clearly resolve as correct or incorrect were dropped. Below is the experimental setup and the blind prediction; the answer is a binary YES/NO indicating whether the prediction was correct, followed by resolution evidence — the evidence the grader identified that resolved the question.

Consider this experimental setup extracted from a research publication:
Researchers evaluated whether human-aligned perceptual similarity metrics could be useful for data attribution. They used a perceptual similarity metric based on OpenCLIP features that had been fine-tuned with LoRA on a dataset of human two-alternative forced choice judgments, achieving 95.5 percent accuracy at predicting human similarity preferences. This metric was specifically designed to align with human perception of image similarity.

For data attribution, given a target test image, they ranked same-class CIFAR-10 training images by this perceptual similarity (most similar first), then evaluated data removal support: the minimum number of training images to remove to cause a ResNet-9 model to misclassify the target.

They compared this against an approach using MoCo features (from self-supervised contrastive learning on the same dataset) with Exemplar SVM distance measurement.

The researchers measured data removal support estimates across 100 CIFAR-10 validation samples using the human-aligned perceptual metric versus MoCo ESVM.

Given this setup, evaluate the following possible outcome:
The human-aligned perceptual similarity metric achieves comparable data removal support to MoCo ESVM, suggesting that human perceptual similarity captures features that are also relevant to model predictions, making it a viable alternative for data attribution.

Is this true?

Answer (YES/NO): NO